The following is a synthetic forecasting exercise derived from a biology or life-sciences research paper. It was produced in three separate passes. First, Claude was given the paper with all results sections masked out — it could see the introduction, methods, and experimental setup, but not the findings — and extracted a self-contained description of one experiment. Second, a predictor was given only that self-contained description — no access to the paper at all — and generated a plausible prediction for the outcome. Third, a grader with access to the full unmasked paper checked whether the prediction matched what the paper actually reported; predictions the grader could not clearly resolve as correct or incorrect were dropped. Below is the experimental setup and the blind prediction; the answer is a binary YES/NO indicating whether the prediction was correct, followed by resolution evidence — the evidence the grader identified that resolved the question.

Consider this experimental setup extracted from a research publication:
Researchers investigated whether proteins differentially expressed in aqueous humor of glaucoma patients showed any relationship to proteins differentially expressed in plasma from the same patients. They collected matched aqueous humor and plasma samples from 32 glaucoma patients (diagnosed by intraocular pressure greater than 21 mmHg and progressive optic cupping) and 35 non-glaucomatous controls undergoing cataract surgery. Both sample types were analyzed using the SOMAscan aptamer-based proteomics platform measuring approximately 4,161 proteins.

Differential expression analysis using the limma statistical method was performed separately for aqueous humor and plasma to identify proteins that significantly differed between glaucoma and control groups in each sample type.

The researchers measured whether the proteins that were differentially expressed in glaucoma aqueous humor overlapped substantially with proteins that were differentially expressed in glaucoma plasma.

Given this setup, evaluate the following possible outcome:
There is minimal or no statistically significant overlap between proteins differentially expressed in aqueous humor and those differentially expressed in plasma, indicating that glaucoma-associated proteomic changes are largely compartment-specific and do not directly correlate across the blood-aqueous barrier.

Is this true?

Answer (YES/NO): YES